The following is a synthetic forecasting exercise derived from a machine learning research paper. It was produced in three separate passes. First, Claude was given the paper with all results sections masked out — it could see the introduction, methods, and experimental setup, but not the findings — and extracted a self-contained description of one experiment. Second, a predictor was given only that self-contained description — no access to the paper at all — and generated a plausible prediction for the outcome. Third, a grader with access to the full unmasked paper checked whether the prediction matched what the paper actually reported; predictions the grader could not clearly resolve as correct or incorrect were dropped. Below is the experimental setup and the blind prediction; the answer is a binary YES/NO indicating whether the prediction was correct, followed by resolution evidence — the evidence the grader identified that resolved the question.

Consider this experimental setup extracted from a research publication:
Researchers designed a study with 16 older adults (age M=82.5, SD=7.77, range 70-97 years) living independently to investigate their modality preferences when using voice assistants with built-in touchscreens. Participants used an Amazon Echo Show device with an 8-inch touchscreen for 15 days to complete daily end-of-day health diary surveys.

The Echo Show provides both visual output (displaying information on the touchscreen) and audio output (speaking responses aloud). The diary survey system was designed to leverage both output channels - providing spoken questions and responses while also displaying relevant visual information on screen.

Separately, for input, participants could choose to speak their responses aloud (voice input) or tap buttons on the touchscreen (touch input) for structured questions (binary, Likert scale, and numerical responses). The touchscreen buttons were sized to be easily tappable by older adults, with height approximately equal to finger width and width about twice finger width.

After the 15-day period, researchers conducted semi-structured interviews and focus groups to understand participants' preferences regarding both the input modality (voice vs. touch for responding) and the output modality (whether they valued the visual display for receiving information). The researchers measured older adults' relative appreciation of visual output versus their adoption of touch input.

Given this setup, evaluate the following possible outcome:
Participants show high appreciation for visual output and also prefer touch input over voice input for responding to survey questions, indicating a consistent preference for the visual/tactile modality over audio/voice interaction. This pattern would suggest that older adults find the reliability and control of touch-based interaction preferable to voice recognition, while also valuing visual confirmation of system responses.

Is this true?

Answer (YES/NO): NO